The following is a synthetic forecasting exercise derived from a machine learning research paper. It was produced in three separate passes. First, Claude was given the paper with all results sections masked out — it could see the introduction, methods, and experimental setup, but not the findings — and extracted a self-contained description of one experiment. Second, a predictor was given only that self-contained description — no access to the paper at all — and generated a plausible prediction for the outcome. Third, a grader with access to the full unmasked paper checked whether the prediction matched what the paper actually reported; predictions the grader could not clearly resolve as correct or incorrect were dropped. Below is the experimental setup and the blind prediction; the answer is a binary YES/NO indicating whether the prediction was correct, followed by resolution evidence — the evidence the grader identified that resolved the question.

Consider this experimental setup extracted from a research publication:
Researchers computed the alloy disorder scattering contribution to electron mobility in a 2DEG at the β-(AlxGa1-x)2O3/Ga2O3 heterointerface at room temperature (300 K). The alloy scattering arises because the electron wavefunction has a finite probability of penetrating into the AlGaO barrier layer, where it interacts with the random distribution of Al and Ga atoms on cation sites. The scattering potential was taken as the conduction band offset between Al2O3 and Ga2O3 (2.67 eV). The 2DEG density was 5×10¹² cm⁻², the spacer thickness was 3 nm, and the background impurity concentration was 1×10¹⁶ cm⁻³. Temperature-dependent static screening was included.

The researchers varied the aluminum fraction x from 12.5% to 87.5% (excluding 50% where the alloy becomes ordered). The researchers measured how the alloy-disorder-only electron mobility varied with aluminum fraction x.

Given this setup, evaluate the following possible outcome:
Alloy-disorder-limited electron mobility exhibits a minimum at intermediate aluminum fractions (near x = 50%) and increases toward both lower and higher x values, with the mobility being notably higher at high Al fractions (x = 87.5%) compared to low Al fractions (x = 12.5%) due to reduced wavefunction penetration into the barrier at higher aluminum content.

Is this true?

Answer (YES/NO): NO